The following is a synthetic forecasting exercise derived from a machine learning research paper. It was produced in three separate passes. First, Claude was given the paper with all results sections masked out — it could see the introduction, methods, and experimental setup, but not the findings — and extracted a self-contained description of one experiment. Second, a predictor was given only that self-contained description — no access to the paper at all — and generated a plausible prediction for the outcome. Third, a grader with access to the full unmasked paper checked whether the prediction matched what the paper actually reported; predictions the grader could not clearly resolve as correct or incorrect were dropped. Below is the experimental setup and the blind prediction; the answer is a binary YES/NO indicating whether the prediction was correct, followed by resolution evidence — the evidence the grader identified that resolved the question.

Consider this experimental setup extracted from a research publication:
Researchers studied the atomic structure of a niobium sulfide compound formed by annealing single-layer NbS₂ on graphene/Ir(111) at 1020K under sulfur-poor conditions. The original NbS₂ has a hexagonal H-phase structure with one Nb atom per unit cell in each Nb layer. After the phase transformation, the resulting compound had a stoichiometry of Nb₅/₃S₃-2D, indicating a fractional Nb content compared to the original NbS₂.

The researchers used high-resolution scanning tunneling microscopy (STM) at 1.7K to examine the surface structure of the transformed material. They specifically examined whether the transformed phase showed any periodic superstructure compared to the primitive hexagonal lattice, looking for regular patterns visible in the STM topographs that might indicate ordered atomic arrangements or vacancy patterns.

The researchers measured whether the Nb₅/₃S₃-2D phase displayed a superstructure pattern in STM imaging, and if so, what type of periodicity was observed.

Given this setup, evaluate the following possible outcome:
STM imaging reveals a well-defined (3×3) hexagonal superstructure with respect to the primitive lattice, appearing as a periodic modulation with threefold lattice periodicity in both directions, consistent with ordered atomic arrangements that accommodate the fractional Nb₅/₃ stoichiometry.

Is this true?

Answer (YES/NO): NO